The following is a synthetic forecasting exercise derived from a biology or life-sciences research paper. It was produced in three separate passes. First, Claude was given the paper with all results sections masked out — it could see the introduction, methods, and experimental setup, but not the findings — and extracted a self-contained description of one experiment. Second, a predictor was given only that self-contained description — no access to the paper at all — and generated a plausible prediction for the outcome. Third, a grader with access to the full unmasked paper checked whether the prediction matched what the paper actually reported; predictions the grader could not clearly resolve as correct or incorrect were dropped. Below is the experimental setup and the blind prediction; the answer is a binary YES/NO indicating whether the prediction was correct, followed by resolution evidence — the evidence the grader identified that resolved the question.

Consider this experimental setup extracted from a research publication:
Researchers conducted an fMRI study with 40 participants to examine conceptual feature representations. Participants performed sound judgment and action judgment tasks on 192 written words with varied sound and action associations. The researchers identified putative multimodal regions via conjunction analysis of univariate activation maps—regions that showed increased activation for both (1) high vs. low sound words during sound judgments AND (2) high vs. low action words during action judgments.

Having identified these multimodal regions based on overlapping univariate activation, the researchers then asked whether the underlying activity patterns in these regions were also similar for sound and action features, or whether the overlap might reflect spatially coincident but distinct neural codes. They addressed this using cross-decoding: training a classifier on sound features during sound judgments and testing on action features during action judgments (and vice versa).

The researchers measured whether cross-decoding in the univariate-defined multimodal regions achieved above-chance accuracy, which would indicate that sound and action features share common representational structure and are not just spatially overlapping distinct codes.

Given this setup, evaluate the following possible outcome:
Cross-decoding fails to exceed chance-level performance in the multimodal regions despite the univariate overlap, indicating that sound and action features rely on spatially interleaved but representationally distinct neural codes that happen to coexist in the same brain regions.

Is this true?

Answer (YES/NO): NO